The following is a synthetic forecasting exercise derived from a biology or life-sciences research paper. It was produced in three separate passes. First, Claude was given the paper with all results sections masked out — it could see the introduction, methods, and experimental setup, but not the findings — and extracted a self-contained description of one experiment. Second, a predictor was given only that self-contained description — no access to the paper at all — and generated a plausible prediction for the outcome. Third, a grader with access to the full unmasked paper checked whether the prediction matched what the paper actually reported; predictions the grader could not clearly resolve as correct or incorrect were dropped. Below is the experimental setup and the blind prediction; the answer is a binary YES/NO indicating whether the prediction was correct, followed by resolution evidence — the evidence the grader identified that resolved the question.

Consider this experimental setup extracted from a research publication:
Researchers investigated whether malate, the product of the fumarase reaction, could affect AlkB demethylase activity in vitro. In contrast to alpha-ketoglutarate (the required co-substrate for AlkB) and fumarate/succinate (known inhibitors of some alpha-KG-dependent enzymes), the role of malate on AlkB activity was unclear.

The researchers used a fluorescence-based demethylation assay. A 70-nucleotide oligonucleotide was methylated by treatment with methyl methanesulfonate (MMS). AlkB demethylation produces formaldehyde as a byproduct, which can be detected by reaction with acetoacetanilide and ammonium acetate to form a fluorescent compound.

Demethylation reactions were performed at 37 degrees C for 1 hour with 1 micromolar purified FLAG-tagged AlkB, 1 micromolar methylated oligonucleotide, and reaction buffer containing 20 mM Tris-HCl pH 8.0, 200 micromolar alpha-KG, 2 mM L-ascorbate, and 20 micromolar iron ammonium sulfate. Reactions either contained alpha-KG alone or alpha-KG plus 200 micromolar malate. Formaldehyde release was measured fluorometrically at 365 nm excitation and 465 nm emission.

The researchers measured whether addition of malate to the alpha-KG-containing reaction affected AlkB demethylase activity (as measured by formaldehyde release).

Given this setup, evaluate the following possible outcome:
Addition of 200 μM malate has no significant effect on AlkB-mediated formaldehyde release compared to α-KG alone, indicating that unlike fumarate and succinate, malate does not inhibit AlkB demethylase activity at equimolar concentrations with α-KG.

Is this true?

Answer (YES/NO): YES